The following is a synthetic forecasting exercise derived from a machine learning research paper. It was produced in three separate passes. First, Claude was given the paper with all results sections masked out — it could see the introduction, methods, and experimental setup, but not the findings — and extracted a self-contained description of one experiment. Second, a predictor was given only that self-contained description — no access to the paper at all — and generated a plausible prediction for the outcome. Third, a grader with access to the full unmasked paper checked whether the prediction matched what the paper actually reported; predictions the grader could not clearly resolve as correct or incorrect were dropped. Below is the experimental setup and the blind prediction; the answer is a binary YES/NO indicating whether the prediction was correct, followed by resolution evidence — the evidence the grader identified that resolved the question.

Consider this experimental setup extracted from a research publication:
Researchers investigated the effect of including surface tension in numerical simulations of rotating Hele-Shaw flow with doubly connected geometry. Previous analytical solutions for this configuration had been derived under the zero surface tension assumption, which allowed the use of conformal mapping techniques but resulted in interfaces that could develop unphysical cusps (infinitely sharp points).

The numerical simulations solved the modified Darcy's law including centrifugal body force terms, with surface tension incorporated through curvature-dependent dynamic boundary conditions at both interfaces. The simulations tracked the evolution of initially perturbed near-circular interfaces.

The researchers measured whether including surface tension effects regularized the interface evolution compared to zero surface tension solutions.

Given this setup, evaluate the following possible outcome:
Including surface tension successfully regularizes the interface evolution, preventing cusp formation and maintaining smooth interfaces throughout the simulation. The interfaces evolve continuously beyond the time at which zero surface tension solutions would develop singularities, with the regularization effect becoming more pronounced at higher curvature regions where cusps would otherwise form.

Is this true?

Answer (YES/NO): YES